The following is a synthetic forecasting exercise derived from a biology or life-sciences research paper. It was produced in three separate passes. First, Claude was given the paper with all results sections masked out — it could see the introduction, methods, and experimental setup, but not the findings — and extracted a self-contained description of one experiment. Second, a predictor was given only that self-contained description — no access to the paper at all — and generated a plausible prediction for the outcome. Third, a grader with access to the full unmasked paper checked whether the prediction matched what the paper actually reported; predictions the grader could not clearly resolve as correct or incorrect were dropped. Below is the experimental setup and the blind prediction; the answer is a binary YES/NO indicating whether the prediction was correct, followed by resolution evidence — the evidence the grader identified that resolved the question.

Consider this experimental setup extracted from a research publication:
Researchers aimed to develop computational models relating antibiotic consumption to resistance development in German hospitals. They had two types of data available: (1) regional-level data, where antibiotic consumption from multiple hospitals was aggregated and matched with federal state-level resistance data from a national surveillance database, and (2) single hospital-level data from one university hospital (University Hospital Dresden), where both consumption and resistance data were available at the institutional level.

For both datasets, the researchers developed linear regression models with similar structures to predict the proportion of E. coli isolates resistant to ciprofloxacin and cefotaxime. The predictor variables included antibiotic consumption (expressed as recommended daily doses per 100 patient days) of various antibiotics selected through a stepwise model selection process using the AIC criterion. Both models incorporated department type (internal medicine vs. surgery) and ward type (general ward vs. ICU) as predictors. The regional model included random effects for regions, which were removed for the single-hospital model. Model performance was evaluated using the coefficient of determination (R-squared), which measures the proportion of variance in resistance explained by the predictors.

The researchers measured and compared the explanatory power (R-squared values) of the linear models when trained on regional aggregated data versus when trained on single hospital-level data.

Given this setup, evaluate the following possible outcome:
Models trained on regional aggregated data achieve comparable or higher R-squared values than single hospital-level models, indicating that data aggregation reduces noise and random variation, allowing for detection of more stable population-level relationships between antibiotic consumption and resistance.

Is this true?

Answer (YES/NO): NO